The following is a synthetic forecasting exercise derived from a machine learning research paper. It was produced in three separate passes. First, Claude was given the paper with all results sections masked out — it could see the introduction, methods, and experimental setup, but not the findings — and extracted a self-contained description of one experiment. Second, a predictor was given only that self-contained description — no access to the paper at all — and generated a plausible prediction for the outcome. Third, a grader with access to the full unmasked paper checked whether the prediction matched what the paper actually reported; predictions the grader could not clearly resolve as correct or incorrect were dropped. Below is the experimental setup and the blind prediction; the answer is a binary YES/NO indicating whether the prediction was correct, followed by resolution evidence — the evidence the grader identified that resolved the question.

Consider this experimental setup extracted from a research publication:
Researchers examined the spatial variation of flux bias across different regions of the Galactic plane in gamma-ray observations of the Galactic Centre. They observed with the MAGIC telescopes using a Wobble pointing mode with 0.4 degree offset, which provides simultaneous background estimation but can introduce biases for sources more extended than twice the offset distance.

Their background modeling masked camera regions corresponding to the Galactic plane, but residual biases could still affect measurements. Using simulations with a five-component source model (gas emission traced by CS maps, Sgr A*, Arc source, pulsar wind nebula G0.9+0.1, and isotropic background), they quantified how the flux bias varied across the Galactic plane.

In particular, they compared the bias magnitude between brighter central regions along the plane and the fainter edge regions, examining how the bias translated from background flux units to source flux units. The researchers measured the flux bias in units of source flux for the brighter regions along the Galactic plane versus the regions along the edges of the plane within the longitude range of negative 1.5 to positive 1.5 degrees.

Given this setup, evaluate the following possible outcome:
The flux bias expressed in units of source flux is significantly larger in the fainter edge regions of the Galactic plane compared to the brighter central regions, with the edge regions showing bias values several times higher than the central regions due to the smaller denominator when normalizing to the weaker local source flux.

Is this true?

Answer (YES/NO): NO